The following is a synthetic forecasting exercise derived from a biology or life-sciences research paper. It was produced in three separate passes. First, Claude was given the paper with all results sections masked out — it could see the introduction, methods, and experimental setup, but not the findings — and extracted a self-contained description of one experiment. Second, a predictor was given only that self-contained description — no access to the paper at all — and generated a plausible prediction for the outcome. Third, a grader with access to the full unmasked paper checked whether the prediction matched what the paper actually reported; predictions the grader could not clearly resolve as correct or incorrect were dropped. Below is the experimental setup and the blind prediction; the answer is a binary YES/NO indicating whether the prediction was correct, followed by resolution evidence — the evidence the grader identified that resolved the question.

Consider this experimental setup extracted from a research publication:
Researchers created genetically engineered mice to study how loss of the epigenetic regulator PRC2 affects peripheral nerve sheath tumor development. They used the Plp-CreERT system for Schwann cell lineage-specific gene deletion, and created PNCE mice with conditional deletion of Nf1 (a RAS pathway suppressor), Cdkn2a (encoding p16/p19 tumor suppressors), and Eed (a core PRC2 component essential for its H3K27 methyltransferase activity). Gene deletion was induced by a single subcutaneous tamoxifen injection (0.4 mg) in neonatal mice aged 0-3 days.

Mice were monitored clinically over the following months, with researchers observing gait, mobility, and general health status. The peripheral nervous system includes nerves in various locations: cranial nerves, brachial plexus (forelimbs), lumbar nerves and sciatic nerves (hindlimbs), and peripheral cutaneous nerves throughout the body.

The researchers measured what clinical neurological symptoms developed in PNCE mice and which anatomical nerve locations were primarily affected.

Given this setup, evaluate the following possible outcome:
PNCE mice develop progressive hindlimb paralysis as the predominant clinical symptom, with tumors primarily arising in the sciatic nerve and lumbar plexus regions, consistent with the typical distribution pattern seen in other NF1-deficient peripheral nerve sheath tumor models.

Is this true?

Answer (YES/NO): YES